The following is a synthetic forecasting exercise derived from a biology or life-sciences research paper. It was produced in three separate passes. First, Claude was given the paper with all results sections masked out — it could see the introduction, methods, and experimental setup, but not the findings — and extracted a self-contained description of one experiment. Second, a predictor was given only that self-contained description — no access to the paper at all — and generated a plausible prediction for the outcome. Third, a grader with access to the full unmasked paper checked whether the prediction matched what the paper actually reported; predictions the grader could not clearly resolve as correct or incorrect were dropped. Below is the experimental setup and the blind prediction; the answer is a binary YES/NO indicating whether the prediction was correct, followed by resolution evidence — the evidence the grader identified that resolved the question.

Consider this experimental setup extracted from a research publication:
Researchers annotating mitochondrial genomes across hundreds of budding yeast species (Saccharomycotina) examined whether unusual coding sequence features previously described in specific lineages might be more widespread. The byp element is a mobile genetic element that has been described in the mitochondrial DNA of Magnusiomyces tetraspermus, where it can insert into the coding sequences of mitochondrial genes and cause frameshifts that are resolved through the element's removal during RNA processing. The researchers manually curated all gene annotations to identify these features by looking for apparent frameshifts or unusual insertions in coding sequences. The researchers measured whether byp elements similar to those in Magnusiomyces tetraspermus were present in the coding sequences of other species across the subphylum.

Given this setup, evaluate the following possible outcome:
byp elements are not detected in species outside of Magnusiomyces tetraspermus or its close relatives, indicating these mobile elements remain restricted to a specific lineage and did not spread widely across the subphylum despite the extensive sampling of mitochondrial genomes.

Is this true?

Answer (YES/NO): YES